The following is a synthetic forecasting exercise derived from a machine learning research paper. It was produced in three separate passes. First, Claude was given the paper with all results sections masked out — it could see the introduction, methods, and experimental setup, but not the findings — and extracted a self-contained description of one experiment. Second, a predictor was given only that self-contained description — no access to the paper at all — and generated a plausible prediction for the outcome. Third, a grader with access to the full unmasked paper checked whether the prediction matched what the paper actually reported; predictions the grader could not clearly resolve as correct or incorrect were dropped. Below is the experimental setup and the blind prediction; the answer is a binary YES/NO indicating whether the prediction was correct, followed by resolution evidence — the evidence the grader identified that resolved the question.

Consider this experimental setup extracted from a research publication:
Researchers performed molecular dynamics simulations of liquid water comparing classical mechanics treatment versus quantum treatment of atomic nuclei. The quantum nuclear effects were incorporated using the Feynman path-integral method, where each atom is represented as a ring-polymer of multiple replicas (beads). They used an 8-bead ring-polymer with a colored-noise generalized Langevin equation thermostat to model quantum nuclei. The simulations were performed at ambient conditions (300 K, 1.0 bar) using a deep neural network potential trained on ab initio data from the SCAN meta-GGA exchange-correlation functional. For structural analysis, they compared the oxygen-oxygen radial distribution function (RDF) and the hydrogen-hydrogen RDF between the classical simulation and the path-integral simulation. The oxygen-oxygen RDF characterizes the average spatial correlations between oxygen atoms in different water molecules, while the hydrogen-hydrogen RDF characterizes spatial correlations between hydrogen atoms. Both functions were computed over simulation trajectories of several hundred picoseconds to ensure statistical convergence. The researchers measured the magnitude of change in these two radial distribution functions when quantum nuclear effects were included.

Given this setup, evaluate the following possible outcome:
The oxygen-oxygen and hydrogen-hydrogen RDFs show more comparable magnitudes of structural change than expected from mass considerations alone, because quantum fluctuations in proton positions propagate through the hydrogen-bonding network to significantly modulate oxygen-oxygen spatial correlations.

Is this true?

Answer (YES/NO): YES